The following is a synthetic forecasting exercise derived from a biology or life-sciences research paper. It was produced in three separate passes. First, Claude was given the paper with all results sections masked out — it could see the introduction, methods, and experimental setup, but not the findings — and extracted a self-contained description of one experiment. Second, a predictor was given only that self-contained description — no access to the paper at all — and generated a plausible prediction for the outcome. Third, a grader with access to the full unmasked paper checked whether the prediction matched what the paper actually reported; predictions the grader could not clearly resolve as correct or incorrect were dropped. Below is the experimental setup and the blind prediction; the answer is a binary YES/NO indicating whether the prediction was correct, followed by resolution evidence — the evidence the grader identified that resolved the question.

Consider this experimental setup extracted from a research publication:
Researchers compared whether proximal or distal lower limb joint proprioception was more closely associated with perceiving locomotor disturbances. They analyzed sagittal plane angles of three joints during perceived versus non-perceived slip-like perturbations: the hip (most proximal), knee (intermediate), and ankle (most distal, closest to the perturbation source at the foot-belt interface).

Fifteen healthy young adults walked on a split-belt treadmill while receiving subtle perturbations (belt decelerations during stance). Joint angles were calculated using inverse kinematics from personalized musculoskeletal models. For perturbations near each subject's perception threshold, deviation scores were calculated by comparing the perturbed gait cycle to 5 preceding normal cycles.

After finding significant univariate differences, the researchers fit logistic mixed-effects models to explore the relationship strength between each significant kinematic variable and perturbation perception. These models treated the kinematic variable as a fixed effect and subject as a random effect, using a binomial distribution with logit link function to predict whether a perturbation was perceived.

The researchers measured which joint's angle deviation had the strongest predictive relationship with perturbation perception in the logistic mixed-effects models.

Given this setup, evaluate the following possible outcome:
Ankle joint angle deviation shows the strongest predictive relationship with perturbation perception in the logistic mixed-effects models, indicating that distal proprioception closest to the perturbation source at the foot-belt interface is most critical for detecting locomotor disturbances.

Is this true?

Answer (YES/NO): YES